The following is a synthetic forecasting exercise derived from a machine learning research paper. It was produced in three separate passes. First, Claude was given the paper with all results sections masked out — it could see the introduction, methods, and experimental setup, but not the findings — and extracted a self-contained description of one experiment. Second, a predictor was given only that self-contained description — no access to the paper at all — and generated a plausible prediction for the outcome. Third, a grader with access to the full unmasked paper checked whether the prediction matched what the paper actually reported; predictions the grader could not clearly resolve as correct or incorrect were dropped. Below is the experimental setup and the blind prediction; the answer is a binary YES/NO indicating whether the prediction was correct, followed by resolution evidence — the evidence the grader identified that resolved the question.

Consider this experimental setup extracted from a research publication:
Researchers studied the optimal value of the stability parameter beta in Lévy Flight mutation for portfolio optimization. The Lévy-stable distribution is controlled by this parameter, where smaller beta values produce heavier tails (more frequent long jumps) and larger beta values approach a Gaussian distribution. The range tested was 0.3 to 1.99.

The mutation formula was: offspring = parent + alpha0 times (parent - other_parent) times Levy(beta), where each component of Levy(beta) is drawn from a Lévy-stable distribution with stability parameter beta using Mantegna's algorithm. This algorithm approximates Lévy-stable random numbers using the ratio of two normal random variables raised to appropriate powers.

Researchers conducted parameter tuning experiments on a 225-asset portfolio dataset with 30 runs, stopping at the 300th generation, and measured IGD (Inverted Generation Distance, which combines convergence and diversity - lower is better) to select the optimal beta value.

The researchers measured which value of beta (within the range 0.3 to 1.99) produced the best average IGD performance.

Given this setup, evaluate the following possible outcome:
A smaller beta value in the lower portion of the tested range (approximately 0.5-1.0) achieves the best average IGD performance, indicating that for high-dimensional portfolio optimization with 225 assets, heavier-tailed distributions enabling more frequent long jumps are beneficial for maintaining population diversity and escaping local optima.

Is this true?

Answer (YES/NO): NO